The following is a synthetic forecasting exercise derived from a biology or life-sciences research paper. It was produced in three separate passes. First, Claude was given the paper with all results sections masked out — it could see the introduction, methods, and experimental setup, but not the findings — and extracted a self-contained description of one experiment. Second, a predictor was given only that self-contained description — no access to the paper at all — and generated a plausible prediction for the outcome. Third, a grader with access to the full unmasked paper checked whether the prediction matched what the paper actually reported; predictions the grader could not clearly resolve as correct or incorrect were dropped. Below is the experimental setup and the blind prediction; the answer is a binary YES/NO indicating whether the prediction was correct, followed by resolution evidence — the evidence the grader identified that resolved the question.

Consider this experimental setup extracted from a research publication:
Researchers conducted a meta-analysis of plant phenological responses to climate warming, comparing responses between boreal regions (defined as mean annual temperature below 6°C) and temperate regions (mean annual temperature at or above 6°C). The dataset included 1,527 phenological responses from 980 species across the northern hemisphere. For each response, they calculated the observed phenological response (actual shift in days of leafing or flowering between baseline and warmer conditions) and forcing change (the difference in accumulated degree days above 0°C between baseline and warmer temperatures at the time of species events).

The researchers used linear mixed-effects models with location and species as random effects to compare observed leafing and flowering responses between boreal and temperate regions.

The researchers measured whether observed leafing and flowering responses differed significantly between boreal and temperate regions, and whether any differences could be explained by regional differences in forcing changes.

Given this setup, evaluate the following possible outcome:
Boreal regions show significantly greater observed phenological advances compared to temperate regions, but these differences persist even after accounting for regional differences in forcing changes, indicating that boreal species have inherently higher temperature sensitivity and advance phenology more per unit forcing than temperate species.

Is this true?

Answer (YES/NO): NO